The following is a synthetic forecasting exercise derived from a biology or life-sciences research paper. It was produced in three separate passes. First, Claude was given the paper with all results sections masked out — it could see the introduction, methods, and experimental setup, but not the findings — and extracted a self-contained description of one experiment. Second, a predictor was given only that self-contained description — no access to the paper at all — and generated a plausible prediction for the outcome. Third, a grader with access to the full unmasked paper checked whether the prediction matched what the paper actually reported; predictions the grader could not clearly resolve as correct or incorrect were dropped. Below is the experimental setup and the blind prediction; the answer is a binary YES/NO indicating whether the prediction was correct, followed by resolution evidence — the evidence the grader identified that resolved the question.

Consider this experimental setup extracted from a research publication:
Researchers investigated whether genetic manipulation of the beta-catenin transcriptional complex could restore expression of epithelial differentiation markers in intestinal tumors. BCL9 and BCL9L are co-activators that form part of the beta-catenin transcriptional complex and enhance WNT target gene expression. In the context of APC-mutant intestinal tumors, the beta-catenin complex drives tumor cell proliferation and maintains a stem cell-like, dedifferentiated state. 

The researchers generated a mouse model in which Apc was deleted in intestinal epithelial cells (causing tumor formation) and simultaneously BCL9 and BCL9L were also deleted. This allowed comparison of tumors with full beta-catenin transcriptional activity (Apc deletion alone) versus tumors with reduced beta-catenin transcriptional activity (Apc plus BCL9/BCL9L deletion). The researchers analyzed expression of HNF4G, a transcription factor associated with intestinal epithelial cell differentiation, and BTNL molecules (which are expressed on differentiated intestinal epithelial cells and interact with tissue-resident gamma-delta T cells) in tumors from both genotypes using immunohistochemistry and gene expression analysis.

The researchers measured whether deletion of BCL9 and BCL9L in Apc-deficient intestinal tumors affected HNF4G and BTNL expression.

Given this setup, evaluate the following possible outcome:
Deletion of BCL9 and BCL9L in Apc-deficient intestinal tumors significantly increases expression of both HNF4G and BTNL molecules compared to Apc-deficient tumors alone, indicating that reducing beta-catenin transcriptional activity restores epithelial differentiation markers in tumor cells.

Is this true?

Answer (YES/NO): NO